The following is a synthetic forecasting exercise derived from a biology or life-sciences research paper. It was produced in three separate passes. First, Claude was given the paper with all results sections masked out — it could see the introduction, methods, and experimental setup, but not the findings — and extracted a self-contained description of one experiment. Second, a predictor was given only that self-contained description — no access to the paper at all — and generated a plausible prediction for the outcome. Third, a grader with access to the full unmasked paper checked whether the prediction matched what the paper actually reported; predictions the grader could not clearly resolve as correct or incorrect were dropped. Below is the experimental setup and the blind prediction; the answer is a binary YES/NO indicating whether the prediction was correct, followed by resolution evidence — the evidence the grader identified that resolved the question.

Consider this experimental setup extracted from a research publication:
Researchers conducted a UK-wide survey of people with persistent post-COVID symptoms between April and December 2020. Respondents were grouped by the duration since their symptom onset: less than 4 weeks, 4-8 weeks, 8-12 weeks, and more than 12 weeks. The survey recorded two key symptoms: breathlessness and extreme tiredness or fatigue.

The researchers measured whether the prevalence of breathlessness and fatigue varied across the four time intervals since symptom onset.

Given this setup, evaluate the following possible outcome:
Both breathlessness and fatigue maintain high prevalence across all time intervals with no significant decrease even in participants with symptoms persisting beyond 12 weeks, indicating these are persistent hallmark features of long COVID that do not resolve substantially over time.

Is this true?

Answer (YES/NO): YES